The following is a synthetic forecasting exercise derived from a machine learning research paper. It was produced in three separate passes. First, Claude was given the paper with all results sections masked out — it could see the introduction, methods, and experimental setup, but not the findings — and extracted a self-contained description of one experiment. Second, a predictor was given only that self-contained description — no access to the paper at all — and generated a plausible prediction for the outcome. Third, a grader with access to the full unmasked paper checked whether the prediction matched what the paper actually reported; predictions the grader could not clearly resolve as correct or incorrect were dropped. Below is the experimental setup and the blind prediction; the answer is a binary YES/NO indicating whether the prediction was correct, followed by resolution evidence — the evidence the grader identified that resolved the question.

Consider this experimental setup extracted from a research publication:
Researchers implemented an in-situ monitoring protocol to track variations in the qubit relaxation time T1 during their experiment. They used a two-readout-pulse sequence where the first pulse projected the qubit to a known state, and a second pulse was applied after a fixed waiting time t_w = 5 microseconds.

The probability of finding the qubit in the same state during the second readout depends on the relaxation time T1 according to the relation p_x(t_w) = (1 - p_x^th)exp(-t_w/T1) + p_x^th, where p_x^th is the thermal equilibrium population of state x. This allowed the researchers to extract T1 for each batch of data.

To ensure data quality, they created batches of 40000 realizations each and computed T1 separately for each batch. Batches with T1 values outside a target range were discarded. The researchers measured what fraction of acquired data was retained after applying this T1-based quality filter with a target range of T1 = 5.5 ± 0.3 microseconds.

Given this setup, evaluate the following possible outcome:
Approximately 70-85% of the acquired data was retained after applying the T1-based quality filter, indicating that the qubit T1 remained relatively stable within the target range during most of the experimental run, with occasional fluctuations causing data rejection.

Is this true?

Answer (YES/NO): YES